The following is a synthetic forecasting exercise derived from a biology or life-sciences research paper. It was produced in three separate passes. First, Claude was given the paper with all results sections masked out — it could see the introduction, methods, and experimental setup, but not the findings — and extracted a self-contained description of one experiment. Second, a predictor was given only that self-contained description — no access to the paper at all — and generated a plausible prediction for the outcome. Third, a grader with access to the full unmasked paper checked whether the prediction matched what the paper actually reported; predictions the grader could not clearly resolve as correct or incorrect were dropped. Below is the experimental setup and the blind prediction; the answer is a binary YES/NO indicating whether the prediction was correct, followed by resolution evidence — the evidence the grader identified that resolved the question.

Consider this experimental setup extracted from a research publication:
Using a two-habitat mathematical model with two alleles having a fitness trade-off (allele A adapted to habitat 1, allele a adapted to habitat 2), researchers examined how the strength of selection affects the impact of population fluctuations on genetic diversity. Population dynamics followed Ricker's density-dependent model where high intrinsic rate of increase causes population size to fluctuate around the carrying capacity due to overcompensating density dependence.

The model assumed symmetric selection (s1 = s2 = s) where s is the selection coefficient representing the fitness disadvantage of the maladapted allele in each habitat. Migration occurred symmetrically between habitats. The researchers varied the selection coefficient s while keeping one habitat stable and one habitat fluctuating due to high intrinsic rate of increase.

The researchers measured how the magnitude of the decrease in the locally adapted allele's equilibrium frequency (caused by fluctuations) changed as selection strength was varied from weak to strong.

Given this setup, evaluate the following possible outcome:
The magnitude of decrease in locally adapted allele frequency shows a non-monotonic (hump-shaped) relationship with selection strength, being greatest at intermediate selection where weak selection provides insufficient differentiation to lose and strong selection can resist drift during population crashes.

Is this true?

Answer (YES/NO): NO